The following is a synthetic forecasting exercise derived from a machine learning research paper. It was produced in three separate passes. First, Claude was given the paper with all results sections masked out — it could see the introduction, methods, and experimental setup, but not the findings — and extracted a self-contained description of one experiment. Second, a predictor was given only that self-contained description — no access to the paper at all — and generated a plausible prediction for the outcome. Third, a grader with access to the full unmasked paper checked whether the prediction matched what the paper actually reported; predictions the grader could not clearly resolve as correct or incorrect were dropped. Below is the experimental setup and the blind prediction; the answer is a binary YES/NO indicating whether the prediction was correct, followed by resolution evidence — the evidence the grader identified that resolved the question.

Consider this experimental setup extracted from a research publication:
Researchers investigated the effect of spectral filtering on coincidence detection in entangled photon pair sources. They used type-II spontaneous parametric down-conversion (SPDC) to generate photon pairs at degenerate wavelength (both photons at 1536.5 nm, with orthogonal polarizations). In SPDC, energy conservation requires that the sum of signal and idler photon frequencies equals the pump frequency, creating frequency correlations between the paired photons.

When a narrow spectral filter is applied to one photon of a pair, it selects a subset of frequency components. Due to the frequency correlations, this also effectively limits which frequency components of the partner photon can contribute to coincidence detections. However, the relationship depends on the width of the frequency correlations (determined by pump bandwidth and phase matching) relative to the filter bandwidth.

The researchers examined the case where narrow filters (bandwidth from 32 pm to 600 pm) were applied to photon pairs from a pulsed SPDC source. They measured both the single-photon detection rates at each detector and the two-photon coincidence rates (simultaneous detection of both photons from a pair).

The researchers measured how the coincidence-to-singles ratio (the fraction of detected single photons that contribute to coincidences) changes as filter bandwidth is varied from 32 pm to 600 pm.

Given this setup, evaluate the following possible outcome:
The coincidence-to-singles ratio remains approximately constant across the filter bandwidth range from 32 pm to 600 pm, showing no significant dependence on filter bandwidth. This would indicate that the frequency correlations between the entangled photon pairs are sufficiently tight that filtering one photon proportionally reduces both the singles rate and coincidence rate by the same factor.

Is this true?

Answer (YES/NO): NO